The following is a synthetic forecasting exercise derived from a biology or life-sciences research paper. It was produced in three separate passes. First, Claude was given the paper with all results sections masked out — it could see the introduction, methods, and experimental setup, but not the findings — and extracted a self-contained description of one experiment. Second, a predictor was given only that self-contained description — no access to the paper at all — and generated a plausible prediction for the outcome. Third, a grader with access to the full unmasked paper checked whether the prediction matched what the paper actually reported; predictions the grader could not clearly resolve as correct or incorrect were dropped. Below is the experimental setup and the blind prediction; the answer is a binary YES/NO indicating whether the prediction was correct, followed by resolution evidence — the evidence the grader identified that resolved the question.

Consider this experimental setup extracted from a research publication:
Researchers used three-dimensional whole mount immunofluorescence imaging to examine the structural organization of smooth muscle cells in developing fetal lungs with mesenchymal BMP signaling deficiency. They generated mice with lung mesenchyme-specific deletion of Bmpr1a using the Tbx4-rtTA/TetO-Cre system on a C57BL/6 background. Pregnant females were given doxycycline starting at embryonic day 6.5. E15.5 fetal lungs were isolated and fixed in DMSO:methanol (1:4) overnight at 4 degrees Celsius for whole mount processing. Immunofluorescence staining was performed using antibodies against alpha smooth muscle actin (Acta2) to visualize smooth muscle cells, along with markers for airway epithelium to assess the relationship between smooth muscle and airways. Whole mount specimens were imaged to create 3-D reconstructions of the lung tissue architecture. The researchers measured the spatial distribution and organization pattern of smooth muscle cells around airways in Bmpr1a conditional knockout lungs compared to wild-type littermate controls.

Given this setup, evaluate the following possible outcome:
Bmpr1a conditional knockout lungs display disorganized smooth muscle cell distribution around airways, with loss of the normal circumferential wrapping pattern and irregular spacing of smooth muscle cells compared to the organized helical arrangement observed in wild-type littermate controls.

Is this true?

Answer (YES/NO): NO